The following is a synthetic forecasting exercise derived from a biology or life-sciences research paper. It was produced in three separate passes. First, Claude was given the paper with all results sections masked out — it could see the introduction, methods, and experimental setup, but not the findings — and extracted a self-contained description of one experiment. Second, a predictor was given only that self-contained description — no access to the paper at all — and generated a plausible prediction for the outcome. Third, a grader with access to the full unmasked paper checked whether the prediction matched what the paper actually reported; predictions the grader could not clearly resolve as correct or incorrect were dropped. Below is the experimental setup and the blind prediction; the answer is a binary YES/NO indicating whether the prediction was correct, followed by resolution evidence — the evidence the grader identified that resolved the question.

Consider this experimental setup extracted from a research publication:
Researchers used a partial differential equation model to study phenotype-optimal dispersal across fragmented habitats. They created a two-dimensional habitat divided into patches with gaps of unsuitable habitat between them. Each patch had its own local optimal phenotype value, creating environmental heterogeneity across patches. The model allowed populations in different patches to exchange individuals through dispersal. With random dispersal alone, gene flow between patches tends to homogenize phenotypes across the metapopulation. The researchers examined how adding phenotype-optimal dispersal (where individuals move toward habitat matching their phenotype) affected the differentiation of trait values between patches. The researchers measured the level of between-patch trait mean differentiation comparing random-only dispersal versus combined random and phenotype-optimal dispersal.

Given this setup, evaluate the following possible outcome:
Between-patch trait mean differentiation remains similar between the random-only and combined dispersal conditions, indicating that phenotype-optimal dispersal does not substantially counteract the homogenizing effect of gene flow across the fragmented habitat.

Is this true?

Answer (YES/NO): YES